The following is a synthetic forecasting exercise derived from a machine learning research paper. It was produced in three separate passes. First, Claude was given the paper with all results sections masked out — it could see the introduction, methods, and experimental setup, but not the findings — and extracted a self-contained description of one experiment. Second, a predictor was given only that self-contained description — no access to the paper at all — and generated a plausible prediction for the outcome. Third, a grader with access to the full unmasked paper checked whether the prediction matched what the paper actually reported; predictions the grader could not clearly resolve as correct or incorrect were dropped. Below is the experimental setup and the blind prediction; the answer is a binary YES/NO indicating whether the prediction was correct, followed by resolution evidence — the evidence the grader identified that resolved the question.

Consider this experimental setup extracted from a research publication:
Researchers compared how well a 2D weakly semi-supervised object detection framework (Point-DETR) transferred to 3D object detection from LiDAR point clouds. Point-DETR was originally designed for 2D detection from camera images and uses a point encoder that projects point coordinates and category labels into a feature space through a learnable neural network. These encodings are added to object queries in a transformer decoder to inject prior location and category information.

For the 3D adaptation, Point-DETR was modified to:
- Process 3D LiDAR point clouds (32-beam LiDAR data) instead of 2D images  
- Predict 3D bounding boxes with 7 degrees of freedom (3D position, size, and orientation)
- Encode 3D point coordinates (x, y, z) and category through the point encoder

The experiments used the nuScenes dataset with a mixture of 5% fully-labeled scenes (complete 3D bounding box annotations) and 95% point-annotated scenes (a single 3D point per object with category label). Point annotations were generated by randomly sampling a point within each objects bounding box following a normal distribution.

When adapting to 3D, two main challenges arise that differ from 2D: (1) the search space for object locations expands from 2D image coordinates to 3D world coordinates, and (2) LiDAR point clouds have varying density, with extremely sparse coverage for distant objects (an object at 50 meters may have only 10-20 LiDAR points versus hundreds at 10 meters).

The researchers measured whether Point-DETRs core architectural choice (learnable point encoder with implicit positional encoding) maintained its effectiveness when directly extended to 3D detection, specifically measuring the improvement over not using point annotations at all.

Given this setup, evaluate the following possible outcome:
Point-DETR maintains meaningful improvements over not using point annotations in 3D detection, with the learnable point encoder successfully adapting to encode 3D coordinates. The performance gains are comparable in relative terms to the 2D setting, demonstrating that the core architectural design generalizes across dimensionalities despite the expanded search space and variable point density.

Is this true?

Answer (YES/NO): NO